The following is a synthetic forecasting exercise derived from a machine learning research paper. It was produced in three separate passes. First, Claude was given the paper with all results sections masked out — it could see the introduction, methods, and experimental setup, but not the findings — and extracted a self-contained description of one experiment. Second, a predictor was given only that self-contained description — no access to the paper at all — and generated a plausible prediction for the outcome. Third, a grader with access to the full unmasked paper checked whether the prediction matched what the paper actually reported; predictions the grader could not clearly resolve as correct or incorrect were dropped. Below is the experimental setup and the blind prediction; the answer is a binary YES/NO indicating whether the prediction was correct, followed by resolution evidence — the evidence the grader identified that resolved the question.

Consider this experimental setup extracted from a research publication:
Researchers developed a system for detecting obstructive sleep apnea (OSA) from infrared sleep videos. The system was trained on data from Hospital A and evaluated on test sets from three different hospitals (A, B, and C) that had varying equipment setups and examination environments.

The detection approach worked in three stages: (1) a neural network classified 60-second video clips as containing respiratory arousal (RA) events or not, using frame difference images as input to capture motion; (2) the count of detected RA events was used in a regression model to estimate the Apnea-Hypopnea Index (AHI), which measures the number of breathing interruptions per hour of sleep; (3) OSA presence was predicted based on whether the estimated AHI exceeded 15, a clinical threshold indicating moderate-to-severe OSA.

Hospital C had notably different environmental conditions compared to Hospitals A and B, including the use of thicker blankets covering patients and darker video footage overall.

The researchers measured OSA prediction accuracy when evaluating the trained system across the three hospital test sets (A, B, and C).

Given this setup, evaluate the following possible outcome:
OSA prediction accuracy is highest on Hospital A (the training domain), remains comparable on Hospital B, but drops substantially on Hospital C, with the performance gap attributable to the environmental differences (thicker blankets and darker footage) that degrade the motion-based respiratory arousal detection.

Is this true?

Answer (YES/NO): NO